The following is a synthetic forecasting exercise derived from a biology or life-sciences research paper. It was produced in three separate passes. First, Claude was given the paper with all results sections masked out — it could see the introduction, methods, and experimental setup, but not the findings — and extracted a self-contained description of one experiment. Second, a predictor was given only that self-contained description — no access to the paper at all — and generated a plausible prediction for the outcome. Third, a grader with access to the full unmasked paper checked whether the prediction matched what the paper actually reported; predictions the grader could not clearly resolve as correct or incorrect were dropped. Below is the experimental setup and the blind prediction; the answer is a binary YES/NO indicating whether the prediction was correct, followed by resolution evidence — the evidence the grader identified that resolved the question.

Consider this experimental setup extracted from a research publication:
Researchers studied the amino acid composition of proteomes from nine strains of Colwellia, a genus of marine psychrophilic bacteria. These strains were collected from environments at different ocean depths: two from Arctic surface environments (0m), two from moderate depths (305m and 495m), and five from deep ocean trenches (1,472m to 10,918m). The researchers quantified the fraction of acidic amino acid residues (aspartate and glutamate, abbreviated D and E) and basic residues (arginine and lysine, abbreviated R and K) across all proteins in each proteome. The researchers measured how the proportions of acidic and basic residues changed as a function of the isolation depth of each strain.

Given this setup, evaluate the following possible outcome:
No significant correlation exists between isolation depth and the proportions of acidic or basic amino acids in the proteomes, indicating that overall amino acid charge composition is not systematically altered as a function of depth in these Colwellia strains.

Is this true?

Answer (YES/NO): NO